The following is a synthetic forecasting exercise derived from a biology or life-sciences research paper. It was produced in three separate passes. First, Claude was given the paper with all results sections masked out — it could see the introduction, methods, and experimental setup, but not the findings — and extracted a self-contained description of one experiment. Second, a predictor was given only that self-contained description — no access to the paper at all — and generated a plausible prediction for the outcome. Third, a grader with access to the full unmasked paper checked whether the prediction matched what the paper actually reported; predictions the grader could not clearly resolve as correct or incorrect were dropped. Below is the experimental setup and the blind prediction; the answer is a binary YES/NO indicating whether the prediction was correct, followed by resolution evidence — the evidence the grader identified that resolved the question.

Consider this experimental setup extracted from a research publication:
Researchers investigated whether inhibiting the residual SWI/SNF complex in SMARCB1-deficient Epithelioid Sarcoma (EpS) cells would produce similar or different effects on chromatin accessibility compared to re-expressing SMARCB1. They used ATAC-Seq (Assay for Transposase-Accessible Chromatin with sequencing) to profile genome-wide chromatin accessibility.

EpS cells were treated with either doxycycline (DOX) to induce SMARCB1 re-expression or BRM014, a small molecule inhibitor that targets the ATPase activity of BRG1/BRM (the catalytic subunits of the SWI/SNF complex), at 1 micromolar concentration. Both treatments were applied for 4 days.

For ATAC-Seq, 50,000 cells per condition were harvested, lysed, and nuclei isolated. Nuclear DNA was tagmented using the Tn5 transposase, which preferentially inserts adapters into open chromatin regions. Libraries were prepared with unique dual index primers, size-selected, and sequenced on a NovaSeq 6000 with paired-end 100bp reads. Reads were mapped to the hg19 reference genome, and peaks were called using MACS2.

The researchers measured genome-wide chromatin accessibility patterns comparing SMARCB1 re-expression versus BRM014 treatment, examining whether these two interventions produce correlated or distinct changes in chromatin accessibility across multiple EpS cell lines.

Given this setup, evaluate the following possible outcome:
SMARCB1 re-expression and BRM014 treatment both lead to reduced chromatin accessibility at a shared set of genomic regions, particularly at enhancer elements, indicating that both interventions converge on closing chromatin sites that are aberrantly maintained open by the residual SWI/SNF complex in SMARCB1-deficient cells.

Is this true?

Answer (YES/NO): NO